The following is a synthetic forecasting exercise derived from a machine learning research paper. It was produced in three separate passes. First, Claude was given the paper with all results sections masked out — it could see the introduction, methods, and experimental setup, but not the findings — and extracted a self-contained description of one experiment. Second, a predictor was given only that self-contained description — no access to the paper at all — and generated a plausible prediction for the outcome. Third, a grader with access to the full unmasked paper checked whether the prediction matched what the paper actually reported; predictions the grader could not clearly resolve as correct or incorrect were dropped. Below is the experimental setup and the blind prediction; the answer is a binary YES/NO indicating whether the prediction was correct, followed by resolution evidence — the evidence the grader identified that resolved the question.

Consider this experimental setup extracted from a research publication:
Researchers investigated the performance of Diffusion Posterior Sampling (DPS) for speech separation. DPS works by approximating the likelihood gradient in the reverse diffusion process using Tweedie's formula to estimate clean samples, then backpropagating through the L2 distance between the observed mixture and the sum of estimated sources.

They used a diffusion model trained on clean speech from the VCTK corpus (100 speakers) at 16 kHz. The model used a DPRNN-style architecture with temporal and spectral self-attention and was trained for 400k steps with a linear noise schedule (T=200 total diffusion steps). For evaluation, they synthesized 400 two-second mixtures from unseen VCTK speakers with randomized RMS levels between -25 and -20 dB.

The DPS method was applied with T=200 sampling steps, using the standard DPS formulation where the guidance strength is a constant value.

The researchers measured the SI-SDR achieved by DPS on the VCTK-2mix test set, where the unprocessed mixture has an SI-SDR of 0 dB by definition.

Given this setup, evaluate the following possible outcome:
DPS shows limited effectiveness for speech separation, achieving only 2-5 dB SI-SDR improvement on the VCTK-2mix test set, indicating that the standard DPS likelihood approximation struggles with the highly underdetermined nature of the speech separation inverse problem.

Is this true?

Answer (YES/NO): NO